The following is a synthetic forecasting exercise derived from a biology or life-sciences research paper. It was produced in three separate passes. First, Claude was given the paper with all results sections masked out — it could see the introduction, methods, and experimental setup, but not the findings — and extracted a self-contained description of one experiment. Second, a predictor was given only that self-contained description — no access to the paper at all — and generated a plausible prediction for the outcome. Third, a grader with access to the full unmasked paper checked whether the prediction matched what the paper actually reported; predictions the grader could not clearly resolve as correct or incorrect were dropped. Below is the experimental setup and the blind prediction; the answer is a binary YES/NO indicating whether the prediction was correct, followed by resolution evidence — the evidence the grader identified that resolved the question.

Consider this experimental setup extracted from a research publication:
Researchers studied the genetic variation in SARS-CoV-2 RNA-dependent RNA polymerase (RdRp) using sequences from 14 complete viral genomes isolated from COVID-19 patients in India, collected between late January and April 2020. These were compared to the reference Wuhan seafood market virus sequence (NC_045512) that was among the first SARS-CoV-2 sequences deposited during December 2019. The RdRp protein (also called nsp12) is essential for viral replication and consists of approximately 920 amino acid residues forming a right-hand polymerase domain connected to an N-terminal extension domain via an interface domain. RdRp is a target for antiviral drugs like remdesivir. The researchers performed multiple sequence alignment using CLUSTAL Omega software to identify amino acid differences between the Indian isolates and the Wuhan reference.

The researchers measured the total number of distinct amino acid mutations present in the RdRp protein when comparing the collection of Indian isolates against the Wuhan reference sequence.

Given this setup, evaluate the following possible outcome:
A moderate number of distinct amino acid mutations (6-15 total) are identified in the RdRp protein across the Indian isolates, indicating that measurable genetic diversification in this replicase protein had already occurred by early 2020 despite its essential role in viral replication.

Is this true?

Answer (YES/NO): NO